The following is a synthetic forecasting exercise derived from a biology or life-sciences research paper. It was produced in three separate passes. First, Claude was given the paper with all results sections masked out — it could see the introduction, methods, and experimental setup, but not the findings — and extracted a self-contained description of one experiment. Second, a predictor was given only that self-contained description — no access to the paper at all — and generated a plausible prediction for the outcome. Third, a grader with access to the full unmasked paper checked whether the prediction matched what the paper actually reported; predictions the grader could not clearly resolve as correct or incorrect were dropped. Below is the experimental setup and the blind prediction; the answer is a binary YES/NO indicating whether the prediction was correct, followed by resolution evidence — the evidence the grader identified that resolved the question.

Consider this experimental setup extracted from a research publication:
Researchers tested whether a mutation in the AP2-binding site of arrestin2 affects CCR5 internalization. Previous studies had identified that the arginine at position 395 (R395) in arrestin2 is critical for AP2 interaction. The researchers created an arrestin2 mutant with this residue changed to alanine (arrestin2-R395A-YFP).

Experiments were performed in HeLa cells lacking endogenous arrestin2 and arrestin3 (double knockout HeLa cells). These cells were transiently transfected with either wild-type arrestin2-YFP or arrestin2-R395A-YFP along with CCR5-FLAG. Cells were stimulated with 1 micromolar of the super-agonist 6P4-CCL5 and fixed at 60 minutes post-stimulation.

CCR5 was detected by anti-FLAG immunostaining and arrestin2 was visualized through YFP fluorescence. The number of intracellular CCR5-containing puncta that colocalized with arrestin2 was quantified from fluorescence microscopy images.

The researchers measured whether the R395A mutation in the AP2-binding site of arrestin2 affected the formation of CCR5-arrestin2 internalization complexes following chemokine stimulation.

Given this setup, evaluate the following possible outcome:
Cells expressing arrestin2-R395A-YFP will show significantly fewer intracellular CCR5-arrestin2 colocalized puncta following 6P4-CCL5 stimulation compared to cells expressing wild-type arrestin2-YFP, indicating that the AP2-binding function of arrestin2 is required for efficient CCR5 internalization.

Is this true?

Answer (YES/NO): NO